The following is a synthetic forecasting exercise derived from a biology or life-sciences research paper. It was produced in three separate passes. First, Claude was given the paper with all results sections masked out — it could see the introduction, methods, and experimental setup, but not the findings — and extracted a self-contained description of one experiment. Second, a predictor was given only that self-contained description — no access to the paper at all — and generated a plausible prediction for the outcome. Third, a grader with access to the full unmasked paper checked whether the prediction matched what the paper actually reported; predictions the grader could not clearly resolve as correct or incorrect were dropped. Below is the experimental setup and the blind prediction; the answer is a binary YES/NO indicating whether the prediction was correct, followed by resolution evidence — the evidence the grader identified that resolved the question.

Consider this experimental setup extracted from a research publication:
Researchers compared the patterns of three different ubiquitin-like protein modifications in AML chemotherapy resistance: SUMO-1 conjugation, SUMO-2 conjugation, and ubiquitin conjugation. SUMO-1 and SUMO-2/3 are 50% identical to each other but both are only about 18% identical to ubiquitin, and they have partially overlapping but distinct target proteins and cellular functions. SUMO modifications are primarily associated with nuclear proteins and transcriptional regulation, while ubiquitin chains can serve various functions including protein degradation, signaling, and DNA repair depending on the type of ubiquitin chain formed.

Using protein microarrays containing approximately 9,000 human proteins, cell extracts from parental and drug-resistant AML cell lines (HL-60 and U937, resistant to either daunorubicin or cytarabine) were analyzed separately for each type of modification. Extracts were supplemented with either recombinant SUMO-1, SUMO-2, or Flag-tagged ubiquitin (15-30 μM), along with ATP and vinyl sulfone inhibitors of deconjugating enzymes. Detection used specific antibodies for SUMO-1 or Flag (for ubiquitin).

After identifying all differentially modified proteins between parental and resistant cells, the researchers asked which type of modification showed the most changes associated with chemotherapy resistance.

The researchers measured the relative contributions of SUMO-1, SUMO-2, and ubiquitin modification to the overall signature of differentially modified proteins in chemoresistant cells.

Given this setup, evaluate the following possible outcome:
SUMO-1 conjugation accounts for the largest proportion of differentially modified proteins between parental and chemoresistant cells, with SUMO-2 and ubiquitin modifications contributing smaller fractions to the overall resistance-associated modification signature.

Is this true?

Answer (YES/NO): NO